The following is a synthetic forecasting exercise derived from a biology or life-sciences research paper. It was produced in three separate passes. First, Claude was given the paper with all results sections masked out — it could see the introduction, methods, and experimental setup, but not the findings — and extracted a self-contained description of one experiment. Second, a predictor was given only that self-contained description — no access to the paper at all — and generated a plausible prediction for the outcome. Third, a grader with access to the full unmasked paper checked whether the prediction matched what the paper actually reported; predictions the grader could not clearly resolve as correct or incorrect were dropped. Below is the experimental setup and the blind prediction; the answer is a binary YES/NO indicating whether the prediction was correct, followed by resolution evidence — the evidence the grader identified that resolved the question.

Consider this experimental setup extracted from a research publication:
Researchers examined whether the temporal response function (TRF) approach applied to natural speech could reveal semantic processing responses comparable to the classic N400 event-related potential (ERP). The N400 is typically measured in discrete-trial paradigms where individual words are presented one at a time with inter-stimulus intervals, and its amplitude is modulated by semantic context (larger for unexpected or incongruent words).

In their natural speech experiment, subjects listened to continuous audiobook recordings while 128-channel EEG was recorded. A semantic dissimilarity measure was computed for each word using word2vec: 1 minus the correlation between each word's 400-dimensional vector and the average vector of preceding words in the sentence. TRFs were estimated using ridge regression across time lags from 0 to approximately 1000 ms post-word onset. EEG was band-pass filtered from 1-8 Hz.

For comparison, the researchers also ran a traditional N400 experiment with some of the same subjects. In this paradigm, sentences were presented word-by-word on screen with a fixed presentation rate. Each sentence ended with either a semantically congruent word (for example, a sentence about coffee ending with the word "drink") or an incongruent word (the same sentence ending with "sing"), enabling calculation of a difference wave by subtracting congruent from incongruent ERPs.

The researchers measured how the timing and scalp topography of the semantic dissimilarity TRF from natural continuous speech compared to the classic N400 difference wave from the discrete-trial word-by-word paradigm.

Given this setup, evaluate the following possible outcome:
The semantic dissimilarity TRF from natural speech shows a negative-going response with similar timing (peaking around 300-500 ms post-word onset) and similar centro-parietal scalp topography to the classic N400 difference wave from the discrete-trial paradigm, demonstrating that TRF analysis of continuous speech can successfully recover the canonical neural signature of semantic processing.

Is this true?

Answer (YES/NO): NO